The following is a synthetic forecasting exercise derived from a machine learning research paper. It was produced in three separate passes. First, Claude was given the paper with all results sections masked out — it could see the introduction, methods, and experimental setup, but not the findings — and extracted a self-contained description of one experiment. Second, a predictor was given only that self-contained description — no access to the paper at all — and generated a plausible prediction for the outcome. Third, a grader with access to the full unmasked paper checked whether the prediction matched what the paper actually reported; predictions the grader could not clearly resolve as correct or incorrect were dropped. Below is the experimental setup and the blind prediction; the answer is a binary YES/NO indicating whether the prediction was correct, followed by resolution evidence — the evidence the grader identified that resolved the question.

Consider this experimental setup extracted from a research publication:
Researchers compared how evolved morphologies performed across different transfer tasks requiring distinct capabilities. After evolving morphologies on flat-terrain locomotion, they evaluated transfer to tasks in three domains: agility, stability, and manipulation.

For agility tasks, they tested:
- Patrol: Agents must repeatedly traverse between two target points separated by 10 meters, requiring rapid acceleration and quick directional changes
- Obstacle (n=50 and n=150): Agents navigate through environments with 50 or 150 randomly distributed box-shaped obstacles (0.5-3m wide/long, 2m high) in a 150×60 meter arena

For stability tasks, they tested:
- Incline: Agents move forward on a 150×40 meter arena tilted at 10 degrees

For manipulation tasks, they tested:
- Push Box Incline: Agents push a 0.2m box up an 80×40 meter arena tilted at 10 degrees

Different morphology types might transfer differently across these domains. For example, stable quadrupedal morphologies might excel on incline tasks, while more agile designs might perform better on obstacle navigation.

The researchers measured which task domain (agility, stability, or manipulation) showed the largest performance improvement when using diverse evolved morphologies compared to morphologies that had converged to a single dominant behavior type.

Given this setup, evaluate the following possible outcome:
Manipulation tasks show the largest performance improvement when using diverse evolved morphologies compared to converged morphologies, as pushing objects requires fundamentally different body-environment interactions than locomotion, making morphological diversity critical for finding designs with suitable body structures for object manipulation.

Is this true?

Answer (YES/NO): YES